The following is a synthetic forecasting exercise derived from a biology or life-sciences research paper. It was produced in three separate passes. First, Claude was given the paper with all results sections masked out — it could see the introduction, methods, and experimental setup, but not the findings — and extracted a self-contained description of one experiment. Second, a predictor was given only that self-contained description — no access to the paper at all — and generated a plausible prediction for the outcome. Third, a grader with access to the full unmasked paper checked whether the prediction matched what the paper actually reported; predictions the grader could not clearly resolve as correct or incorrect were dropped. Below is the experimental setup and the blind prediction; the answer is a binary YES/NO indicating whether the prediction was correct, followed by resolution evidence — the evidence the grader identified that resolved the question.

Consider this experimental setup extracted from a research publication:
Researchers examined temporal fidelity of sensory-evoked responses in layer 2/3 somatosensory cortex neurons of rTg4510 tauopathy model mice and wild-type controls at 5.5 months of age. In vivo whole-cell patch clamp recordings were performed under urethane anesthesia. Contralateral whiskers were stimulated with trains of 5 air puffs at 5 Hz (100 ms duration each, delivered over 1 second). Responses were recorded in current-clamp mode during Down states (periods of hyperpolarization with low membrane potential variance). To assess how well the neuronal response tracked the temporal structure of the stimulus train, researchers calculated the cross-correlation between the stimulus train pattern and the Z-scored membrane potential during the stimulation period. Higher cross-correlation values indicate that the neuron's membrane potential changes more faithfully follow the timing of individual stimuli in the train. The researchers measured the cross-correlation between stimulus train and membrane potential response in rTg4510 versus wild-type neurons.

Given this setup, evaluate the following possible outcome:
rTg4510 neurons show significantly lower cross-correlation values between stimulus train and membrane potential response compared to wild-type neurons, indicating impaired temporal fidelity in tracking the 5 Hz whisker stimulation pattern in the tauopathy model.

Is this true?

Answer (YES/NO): YES